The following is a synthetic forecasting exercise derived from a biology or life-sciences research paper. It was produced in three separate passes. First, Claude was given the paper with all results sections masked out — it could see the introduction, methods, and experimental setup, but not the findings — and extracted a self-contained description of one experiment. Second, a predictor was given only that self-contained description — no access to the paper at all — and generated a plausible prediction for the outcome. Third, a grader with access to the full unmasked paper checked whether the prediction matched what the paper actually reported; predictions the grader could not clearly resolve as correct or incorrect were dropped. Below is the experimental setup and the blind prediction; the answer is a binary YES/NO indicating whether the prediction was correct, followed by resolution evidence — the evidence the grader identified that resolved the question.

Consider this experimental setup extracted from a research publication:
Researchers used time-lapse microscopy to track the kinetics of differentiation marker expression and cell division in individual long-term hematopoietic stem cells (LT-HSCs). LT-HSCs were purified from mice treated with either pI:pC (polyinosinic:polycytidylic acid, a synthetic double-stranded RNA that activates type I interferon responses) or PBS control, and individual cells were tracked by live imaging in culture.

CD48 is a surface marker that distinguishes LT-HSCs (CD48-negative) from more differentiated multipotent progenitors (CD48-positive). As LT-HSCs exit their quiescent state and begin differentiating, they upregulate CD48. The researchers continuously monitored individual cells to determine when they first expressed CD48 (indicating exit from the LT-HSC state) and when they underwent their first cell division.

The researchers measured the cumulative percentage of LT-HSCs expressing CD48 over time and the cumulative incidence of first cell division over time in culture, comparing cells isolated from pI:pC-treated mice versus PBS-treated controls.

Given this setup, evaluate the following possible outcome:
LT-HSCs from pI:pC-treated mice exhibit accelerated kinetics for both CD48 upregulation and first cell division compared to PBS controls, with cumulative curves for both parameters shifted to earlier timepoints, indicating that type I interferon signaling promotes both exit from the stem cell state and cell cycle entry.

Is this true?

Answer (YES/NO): YES